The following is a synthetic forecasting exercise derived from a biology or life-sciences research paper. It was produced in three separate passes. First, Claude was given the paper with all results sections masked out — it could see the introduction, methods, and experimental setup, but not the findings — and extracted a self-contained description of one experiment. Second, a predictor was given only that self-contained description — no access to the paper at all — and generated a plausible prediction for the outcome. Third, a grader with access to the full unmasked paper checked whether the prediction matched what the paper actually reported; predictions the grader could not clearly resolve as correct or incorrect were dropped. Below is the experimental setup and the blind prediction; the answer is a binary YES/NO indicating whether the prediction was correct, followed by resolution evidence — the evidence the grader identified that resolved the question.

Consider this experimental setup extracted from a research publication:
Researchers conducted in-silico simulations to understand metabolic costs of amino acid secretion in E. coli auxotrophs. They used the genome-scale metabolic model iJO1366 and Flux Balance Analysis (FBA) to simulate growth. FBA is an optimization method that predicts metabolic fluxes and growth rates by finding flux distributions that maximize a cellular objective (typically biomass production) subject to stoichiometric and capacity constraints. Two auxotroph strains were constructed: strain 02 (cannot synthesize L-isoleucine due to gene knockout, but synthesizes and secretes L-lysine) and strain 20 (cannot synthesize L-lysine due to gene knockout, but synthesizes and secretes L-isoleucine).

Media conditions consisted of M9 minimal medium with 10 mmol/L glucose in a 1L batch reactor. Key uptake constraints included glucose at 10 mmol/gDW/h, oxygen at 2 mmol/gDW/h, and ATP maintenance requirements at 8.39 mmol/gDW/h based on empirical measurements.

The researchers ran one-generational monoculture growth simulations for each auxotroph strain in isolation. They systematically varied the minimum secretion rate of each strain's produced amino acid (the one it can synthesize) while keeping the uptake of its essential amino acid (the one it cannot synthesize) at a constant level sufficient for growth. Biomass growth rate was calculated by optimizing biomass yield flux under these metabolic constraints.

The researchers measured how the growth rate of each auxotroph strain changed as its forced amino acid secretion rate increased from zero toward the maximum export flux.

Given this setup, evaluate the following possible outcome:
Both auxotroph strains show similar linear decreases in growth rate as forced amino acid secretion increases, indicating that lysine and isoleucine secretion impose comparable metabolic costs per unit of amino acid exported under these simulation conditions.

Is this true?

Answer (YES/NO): NO